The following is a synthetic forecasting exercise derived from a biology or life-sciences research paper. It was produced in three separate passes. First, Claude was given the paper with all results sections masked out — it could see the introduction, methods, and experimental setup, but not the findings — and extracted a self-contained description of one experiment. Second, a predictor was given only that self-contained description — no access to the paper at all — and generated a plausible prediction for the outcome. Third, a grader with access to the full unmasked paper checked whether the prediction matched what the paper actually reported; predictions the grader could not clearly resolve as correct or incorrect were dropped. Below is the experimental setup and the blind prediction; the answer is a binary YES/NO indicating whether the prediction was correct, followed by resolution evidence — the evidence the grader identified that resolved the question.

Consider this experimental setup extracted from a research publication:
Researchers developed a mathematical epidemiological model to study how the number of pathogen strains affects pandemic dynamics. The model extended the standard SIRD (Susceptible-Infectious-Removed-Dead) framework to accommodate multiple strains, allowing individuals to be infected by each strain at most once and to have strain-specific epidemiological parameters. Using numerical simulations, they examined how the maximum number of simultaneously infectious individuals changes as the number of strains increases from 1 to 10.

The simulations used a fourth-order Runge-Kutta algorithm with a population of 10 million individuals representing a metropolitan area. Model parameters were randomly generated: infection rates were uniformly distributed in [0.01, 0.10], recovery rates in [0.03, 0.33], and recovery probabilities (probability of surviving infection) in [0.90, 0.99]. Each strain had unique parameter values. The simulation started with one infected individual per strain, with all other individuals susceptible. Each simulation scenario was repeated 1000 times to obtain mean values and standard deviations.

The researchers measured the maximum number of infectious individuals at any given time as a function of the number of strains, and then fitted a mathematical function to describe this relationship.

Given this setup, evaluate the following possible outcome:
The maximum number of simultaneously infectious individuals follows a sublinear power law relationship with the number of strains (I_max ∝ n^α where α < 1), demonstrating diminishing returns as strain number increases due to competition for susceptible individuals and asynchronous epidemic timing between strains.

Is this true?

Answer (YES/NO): NO